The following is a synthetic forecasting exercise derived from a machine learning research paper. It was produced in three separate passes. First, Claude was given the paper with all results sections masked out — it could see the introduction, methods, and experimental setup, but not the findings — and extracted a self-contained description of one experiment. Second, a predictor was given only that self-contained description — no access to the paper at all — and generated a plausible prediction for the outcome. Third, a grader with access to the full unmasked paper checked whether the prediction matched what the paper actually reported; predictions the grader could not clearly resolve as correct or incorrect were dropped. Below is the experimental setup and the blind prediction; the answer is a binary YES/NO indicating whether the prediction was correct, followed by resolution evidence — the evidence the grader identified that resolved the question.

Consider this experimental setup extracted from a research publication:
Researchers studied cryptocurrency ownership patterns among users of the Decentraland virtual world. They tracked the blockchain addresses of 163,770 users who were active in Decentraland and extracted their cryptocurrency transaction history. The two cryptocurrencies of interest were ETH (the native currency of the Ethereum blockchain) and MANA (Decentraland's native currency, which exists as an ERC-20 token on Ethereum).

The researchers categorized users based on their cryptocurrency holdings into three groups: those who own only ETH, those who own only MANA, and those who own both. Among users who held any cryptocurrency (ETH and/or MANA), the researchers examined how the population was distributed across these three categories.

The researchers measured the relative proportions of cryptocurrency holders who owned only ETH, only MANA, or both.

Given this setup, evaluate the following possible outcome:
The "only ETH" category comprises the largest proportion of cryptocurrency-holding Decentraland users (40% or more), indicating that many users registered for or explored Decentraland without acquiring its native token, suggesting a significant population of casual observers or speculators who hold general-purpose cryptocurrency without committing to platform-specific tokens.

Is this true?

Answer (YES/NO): YES